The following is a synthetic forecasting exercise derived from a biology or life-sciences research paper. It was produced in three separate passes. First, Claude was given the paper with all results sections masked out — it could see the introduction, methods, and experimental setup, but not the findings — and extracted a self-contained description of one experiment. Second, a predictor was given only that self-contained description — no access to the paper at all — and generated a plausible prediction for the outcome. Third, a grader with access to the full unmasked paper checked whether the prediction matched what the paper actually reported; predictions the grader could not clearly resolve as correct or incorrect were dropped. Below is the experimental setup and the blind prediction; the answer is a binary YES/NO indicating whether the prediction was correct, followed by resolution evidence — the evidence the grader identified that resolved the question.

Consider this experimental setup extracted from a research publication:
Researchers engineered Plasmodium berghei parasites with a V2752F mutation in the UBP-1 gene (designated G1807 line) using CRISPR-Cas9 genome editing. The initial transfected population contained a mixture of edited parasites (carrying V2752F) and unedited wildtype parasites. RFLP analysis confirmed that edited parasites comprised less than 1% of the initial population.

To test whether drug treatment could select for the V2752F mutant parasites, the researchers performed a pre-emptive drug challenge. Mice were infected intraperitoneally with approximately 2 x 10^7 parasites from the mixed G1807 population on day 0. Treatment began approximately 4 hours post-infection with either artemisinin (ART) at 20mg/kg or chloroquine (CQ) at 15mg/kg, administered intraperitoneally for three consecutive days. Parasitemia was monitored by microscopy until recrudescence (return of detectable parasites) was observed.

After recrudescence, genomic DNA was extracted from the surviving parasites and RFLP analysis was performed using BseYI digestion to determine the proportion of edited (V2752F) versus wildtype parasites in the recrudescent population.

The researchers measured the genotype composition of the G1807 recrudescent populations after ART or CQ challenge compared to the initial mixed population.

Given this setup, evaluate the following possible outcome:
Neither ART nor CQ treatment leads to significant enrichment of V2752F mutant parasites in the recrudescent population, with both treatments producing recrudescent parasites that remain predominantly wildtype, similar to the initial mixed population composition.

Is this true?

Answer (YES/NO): NO